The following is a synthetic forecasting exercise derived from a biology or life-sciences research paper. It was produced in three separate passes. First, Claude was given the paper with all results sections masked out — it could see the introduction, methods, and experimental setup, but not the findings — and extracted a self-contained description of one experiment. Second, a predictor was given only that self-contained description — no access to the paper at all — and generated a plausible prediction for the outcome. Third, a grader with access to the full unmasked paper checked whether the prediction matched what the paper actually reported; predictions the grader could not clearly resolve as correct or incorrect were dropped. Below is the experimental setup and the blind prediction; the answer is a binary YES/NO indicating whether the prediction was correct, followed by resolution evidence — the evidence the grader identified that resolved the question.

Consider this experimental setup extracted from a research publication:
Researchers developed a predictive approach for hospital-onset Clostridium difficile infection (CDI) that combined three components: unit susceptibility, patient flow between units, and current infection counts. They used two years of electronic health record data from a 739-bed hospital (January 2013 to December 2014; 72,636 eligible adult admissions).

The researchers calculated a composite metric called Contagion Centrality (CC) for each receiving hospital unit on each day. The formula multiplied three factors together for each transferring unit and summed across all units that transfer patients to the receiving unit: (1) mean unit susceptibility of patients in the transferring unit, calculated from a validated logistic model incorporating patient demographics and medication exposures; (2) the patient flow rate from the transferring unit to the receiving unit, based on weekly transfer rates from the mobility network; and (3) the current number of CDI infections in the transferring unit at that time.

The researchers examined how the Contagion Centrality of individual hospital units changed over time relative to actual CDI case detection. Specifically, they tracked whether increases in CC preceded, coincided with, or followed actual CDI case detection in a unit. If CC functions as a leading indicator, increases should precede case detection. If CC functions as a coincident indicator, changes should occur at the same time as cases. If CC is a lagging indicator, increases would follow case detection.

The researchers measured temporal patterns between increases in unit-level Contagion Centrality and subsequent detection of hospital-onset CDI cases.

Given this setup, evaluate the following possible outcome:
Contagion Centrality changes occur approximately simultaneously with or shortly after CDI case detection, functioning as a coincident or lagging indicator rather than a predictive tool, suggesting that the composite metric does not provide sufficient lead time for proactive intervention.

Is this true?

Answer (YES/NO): NO